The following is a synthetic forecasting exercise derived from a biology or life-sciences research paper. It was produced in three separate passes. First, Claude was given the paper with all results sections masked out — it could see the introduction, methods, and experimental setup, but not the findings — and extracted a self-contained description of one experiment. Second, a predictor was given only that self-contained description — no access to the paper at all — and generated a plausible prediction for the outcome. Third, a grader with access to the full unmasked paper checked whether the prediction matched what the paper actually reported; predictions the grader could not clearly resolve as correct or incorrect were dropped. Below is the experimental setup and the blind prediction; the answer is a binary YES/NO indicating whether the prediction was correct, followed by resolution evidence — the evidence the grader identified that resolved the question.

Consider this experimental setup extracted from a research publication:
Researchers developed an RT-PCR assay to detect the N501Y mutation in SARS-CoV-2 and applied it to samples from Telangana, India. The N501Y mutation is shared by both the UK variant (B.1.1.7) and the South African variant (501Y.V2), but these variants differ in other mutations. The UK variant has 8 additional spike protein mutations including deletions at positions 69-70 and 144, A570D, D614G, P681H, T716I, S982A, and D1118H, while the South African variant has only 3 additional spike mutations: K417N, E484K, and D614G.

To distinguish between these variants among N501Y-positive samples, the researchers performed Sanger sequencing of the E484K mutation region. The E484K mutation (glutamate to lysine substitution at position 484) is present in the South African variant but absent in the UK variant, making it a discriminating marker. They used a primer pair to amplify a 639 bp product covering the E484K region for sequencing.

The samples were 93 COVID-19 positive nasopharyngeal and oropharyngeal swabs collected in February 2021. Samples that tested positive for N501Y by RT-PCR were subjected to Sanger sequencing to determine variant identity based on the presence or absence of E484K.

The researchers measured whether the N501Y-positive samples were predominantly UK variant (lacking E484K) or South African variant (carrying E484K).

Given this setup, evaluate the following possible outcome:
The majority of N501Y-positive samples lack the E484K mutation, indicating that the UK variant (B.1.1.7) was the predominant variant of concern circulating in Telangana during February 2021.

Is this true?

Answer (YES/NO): YES